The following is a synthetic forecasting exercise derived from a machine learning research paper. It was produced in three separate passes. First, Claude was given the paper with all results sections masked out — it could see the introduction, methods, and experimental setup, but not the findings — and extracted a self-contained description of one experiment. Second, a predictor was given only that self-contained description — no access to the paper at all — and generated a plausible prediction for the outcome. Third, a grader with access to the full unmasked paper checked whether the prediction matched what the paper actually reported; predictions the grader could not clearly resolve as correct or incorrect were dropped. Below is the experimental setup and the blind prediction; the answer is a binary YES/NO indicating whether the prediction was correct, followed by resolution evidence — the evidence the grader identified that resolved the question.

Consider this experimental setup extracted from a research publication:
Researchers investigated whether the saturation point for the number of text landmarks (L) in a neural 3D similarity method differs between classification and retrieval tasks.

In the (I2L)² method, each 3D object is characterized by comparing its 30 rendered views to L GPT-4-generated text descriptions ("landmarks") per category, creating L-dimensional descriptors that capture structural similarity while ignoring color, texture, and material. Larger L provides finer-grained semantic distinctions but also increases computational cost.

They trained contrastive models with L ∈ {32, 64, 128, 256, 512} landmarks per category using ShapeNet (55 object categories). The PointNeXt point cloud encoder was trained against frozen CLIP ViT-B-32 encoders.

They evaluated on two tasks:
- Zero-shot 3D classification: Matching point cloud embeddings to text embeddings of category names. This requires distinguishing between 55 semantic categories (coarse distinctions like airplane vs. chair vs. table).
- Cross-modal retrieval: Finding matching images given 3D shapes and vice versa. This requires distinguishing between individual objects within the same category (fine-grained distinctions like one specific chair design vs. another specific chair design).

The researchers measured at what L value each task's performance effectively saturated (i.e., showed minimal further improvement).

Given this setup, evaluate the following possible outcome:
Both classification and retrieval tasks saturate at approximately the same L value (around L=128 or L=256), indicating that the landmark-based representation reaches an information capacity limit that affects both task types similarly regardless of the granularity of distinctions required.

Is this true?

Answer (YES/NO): YES